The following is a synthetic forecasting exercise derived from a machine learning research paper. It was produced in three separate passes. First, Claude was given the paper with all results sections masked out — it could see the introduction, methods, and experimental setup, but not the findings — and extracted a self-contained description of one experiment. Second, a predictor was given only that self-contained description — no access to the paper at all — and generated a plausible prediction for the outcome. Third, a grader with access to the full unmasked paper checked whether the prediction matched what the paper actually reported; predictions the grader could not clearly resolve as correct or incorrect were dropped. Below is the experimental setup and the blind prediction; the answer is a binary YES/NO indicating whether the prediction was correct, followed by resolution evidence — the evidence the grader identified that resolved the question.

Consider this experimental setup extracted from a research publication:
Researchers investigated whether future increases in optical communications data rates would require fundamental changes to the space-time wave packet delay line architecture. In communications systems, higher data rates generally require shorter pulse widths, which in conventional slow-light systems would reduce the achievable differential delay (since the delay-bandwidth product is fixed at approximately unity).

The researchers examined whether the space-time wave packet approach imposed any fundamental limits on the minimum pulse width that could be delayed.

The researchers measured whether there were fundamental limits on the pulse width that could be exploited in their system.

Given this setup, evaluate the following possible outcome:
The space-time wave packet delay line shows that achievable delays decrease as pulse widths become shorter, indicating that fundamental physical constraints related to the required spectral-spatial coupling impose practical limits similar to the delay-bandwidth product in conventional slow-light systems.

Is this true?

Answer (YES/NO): NO